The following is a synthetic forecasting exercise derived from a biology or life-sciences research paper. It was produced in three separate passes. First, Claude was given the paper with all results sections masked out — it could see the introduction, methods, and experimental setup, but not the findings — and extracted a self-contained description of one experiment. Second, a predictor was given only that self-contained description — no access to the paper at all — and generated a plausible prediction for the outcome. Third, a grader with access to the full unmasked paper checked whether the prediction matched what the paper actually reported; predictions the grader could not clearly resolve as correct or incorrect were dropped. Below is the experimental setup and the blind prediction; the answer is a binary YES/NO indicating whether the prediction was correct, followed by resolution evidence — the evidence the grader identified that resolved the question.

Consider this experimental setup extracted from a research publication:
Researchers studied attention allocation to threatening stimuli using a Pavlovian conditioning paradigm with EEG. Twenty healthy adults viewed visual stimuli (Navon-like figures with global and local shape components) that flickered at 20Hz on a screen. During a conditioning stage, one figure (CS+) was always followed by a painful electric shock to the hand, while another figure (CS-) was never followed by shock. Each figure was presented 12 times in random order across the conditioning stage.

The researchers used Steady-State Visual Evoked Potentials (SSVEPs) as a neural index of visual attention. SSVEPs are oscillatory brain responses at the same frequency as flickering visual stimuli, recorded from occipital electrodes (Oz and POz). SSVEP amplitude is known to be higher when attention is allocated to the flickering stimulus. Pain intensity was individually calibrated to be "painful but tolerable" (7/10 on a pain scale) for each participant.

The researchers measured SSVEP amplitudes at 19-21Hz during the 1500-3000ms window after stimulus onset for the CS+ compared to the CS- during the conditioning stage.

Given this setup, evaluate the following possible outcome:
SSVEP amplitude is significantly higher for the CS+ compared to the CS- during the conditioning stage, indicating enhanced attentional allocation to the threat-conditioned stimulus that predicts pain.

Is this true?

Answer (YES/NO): YES